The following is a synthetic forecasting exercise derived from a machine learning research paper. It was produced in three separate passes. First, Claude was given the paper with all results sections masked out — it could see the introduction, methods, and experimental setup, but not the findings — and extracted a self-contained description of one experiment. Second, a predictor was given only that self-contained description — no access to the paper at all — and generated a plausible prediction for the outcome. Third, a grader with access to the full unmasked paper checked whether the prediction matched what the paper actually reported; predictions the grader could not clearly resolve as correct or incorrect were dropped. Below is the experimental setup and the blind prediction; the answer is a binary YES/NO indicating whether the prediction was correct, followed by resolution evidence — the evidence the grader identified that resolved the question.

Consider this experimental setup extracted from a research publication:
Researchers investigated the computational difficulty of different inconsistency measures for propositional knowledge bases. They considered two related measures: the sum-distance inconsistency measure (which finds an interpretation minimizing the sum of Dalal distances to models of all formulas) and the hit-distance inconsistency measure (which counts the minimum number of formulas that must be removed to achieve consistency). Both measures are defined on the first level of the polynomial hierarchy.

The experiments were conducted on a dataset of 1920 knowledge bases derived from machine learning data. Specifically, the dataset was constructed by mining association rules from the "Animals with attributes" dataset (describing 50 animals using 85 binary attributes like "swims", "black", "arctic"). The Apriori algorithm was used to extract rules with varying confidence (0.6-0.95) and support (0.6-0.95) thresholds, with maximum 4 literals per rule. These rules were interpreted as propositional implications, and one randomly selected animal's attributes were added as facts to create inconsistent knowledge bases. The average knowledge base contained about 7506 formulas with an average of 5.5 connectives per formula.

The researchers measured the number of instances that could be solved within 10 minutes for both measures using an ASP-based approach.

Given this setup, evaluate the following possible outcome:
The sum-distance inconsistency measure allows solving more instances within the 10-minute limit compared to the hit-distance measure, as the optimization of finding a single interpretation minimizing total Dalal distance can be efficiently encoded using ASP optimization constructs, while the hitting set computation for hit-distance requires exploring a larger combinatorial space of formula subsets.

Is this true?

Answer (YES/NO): NO